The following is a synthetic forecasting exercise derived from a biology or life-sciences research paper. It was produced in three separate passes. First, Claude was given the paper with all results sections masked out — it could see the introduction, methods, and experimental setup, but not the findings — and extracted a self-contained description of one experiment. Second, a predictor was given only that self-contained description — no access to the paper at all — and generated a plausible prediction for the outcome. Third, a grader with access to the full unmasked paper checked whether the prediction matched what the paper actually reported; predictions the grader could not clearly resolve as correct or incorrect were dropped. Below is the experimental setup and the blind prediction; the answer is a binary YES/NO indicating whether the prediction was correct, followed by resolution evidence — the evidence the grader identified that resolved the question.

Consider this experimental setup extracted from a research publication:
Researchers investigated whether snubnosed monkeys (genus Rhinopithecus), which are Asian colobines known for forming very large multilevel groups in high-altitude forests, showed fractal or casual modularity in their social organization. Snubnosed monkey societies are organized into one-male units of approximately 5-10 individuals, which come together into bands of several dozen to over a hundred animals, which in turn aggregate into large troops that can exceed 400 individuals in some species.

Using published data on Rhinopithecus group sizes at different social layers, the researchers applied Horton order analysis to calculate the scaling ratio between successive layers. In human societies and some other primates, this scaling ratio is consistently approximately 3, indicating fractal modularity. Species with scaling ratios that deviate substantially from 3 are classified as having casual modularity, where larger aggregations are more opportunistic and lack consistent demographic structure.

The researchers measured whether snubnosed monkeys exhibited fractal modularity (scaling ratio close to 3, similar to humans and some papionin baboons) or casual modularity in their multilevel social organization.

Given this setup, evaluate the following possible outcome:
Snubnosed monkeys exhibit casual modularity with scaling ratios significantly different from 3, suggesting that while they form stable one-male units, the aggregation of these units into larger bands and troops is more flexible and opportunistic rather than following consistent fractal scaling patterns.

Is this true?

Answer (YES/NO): YES